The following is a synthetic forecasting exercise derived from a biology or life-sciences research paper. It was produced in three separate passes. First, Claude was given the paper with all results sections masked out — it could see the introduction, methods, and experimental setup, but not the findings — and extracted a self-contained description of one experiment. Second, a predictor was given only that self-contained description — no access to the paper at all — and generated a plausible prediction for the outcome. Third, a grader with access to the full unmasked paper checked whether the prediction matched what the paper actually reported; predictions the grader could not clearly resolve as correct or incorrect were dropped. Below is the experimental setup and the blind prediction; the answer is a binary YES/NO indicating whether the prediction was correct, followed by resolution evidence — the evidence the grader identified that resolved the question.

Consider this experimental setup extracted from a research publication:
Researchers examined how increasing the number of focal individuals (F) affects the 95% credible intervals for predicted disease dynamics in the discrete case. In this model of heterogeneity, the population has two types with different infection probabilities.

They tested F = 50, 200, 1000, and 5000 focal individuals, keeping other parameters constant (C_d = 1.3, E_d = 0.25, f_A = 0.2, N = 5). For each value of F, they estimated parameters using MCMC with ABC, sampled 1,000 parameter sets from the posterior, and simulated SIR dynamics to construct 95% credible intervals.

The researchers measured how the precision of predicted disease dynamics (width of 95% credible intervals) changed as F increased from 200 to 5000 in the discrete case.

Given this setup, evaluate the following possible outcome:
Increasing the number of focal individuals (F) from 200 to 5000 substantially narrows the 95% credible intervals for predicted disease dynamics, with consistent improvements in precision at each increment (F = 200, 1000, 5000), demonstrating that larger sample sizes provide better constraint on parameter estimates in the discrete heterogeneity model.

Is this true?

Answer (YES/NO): NO